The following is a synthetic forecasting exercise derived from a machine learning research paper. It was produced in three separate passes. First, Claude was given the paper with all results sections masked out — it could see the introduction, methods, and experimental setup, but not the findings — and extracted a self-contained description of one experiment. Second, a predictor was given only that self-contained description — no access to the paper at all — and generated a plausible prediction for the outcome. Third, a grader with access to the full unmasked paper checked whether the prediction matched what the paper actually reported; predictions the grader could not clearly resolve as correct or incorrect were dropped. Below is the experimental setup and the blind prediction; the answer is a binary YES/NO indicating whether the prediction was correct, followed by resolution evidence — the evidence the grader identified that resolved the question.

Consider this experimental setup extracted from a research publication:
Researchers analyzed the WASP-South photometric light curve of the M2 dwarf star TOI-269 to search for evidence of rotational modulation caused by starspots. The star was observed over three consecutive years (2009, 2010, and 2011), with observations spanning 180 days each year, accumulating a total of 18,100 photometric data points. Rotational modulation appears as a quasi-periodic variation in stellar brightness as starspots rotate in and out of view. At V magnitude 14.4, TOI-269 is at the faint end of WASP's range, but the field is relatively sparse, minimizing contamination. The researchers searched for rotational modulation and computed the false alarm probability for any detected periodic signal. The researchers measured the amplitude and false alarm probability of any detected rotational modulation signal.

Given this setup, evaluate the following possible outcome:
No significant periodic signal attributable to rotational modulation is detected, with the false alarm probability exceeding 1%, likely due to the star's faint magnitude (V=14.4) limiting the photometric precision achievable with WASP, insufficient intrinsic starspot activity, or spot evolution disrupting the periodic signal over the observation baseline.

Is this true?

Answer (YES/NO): NO